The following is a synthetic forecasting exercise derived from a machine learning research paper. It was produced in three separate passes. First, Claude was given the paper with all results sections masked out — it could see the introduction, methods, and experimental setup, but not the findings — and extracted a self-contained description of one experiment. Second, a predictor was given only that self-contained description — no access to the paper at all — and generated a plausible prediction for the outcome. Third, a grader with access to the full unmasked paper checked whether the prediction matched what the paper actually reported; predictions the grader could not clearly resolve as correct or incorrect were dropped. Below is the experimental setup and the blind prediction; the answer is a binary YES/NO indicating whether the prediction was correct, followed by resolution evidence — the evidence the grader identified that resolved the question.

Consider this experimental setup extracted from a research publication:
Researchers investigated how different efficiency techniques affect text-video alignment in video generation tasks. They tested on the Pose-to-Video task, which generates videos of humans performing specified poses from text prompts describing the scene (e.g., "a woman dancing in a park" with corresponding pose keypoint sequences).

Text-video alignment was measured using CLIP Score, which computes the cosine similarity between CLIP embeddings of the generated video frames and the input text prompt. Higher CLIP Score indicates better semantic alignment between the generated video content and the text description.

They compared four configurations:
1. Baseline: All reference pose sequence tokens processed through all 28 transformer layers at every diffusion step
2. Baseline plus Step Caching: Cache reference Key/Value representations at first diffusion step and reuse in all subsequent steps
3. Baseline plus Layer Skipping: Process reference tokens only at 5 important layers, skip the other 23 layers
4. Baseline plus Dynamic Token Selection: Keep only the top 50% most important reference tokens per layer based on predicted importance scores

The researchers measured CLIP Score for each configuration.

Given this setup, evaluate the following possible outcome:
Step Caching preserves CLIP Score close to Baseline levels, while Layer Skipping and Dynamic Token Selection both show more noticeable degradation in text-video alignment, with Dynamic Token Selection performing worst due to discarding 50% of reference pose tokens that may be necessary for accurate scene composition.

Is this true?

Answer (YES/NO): NO